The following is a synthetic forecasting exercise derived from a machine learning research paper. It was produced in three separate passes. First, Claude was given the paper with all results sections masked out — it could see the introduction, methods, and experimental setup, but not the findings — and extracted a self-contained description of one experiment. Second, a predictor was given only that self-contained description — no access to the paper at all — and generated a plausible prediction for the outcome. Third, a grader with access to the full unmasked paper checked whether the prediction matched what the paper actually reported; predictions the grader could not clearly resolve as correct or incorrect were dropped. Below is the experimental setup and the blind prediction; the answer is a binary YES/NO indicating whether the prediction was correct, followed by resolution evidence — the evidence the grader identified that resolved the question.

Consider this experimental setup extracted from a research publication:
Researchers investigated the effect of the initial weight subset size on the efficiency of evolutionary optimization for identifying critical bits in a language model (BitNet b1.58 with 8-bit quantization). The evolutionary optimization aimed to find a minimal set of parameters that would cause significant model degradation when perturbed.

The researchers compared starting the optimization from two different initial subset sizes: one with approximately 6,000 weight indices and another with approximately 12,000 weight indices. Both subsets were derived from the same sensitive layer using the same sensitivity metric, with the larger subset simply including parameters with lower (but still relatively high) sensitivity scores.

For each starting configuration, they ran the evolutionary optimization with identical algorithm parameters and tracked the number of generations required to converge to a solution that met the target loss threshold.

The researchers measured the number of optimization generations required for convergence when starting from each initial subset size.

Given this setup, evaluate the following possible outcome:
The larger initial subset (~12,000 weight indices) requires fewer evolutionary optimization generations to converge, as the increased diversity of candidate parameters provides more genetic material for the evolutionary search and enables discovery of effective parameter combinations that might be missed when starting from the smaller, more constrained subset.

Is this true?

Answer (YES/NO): NO